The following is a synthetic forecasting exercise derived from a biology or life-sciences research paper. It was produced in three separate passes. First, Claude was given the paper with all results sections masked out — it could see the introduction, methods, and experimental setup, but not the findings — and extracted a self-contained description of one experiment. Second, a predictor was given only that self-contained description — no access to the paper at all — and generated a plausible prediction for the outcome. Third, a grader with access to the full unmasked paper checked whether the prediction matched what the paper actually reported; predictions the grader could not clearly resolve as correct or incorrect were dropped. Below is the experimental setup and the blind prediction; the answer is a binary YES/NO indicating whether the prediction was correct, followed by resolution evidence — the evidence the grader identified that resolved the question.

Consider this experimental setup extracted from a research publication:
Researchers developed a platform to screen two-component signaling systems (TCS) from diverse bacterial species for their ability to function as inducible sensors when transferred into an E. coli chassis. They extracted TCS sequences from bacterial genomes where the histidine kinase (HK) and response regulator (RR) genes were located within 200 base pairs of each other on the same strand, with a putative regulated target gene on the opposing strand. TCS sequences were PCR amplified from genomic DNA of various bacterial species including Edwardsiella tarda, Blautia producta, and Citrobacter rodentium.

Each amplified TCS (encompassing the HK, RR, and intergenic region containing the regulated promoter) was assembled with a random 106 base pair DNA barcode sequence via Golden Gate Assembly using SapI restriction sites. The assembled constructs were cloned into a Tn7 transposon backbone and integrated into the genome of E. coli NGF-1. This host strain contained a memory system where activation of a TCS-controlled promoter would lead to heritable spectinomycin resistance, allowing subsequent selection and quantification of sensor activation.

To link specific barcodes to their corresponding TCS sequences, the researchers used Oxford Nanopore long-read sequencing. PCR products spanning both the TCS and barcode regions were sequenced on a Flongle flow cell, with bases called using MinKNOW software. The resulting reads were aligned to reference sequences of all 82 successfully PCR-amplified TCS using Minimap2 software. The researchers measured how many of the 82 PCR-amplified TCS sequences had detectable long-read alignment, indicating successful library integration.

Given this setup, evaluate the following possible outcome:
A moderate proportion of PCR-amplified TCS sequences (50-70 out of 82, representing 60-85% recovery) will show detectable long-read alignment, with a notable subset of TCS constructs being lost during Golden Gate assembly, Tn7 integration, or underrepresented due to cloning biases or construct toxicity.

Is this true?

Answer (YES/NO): YES